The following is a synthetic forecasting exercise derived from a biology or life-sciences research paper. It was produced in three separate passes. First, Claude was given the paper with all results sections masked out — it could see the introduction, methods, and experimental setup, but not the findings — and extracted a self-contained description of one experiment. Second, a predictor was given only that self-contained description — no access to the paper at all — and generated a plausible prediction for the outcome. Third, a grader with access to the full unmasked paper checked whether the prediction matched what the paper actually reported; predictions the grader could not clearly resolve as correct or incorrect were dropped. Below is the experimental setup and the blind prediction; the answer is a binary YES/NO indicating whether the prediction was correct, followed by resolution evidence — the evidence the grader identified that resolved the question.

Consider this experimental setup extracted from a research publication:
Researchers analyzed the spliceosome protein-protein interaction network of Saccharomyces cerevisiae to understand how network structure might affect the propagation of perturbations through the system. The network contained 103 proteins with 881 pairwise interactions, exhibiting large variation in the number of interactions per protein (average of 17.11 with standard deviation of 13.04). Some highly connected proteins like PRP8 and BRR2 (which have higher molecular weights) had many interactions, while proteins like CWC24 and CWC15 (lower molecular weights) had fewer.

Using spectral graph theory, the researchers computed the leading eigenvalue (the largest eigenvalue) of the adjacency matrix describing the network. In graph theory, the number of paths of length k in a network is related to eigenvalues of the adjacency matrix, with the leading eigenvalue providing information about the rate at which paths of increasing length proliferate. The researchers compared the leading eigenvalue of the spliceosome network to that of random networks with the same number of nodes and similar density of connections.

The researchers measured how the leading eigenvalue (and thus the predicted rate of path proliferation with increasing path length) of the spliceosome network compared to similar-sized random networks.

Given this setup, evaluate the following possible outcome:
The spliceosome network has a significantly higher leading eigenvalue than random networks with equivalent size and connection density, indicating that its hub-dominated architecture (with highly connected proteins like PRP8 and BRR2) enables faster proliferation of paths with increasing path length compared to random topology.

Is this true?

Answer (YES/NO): YES